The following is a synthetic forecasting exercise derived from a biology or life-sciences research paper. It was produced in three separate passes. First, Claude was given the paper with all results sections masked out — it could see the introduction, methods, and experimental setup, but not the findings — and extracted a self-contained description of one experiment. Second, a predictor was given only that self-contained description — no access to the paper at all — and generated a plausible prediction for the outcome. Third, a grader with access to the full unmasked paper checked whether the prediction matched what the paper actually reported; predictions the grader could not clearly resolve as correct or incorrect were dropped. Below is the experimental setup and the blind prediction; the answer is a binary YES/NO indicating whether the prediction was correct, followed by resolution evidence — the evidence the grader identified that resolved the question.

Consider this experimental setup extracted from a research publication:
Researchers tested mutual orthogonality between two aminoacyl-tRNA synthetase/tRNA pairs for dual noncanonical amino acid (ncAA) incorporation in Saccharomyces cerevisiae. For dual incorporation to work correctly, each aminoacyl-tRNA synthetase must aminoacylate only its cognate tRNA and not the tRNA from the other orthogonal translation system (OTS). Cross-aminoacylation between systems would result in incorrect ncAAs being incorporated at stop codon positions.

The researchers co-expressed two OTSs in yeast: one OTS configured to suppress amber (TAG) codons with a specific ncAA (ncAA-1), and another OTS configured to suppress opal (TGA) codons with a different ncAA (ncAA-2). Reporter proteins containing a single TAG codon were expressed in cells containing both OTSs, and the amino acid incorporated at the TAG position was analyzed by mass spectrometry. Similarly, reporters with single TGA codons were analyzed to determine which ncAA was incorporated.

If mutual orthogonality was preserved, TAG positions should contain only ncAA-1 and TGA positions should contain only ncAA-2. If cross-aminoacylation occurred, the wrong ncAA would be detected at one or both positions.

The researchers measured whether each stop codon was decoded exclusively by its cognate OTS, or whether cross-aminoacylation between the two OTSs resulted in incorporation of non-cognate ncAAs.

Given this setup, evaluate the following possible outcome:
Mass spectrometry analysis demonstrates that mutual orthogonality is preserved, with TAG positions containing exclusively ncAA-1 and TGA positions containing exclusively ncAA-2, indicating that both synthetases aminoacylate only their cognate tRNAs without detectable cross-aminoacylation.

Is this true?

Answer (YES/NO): NO